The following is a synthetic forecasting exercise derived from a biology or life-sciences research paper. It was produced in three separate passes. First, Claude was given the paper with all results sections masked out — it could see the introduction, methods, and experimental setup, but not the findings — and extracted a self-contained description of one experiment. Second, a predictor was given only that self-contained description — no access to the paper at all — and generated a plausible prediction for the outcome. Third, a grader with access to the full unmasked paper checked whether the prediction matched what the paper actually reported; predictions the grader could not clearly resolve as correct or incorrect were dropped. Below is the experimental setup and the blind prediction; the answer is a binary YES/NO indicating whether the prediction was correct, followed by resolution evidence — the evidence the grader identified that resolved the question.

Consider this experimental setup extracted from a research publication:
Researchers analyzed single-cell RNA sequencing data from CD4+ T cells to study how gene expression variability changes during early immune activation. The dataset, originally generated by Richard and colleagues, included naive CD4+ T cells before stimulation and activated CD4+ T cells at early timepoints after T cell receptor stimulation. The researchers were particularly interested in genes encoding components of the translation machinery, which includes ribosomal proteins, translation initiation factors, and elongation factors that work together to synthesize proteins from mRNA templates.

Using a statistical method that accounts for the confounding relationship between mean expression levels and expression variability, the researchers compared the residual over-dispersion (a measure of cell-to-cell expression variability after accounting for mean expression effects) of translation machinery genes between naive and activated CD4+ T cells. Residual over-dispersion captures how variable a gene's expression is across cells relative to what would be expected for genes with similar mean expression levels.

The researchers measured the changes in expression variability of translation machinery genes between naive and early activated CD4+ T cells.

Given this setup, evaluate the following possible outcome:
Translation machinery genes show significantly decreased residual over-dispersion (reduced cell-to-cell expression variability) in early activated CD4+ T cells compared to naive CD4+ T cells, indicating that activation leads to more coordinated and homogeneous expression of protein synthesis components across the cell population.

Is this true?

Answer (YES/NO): YES